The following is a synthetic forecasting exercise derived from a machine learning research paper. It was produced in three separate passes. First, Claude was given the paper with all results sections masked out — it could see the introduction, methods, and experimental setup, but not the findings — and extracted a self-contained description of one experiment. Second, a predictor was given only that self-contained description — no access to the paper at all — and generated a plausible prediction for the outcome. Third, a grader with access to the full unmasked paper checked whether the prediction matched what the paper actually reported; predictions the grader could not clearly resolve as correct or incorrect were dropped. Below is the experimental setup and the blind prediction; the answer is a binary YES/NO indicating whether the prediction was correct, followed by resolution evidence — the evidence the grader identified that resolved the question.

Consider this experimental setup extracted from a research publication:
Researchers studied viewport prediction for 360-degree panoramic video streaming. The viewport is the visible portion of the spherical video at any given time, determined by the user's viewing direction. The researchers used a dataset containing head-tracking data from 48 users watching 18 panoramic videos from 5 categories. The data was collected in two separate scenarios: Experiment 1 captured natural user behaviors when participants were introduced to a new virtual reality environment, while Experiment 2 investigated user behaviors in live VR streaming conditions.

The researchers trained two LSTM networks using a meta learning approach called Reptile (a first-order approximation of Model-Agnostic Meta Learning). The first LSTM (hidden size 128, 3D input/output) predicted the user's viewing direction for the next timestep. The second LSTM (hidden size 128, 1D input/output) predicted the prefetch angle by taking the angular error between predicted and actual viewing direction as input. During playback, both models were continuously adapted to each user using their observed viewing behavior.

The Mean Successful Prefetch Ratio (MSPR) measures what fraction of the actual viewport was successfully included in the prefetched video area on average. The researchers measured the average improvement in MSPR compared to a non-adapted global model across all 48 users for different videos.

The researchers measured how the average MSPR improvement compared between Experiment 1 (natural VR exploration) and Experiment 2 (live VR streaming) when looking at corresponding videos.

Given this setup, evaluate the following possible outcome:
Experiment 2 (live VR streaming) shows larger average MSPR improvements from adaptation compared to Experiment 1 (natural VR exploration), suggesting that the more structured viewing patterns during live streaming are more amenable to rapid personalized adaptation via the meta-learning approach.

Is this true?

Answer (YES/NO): NO